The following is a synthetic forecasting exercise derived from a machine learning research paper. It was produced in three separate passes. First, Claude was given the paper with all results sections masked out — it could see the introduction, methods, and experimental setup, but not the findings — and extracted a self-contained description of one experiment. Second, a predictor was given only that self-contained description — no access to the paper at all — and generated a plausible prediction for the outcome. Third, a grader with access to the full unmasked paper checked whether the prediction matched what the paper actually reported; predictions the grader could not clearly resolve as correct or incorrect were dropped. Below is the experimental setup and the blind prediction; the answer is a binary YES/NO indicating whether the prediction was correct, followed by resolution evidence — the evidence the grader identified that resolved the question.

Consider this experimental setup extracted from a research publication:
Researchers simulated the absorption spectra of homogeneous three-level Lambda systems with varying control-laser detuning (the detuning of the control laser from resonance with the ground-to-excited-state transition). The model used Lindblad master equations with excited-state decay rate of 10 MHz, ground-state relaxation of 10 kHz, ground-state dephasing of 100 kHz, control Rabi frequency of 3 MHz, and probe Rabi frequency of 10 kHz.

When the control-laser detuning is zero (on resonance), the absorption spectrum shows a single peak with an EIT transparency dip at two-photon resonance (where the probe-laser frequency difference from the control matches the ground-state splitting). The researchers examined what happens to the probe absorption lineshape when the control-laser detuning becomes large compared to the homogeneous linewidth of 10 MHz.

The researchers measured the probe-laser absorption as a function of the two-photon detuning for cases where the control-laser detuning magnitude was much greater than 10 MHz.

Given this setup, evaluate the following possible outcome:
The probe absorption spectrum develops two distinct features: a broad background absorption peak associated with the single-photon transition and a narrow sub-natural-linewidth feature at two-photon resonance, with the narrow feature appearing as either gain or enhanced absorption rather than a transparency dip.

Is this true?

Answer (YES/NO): NO